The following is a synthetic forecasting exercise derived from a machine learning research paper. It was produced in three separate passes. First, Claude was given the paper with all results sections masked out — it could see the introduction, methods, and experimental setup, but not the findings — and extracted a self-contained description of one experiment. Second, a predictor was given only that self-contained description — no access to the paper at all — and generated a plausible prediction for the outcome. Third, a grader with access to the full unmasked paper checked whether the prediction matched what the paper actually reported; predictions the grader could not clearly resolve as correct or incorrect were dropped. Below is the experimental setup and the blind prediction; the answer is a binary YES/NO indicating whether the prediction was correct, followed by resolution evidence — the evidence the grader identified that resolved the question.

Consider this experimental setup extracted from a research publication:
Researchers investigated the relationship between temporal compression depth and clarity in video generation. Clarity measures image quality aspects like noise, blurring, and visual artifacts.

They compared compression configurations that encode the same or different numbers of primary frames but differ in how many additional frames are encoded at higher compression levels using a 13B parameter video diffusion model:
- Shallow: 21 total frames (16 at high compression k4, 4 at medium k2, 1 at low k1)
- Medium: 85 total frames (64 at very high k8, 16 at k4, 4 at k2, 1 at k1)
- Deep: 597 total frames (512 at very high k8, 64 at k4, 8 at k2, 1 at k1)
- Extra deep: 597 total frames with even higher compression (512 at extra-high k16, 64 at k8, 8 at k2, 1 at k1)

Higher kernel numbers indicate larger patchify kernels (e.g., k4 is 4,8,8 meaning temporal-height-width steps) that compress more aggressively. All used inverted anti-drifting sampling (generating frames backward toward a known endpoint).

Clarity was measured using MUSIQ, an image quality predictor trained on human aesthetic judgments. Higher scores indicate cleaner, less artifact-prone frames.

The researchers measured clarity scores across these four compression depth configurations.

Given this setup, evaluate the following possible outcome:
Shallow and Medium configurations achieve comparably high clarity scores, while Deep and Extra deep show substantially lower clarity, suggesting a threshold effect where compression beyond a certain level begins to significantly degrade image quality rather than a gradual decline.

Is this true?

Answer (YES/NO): NO